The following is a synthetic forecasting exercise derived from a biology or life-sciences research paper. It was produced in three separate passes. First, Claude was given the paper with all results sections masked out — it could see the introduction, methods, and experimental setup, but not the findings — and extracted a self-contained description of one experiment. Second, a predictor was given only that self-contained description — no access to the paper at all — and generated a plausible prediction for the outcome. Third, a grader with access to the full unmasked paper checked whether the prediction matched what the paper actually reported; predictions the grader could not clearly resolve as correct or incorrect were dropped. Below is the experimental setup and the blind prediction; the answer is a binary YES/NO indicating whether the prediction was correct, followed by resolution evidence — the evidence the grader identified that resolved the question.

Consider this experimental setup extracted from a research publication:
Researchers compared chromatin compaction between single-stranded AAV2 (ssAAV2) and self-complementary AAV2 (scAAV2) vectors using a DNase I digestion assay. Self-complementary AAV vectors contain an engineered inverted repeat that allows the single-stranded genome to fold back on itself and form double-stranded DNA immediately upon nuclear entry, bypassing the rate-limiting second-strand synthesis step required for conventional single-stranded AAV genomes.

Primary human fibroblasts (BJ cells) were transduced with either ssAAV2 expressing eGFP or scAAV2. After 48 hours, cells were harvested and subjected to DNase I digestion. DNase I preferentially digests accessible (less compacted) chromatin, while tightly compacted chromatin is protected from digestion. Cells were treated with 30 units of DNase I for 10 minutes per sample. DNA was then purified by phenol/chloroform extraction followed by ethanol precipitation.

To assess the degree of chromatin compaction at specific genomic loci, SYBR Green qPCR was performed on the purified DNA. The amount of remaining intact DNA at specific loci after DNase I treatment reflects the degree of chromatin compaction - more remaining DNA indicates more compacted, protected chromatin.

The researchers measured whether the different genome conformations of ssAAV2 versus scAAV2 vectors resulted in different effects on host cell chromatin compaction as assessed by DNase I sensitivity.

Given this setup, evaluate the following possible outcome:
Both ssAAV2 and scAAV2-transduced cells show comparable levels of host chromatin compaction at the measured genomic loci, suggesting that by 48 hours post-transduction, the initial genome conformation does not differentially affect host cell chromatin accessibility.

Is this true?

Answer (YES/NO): YES